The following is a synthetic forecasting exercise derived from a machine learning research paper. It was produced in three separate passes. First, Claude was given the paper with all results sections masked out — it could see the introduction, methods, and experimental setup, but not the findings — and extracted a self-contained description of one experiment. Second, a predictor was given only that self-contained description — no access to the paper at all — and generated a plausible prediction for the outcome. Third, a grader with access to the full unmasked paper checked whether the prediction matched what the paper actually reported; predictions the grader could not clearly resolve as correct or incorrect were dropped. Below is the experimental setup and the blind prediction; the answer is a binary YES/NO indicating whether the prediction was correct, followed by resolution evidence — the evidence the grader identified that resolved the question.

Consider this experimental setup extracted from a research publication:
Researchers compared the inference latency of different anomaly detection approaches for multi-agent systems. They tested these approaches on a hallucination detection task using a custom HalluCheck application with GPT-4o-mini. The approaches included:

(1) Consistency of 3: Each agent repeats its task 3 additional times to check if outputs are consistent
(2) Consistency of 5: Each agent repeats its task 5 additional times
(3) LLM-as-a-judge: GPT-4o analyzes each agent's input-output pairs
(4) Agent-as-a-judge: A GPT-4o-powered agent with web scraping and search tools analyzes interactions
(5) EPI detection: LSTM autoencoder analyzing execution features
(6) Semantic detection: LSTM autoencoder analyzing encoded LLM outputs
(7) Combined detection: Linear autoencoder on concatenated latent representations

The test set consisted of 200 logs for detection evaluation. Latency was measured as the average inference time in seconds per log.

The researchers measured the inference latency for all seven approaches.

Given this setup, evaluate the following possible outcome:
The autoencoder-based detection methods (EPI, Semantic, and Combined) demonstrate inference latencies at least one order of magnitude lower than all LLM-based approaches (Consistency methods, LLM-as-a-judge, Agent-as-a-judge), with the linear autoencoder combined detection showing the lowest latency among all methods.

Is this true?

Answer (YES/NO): NO